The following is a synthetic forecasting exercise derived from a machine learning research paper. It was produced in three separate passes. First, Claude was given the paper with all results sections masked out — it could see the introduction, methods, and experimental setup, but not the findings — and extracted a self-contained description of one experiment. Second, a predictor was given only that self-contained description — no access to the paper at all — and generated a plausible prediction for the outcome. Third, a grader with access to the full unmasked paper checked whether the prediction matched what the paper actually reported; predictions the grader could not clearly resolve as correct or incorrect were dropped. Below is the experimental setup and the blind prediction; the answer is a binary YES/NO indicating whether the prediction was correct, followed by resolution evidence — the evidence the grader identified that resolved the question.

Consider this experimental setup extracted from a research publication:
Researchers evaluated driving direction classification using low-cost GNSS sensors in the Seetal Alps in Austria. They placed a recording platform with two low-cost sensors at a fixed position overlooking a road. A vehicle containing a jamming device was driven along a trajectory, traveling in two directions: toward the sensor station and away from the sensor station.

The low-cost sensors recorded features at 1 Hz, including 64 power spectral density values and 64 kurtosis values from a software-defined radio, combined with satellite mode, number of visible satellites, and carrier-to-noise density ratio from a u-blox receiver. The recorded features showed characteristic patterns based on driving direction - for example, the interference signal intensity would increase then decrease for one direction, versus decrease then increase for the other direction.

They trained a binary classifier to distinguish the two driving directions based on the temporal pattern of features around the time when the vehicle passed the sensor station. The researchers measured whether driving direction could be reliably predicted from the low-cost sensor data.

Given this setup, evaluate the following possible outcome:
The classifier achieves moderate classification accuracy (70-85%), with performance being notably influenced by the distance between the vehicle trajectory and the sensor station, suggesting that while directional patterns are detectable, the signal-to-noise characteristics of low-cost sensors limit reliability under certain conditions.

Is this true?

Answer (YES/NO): NO